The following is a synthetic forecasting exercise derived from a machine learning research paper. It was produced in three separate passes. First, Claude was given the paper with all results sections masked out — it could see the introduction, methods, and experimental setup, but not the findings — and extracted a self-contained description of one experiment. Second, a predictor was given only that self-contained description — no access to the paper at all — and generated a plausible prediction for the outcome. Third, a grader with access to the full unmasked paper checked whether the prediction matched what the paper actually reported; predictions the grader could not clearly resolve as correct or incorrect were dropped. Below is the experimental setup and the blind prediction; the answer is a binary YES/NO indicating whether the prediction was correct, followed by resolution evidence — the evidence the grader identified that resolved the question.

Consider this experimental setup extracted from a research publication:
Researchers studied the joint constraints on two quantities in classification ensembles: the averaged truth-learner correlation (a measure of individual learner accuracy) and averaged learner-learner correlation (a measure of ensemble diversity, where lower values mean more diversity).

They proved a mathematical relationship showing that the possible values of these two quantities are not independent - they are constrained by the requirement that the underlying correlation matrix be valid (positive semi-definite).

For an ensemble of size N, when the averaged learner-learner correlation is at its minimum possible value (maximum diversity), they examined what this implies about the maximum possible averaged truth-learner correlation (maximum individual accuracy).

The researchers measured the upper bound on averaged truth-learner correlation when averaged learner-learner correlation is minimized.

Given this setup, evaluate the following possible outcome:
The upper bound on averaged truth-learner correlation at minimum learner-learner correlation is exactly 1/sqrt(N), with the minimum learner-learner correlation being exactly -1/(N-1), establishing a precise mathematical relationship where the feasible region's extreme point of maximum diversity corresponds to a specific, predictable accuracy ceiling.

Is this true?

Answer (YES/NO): NO